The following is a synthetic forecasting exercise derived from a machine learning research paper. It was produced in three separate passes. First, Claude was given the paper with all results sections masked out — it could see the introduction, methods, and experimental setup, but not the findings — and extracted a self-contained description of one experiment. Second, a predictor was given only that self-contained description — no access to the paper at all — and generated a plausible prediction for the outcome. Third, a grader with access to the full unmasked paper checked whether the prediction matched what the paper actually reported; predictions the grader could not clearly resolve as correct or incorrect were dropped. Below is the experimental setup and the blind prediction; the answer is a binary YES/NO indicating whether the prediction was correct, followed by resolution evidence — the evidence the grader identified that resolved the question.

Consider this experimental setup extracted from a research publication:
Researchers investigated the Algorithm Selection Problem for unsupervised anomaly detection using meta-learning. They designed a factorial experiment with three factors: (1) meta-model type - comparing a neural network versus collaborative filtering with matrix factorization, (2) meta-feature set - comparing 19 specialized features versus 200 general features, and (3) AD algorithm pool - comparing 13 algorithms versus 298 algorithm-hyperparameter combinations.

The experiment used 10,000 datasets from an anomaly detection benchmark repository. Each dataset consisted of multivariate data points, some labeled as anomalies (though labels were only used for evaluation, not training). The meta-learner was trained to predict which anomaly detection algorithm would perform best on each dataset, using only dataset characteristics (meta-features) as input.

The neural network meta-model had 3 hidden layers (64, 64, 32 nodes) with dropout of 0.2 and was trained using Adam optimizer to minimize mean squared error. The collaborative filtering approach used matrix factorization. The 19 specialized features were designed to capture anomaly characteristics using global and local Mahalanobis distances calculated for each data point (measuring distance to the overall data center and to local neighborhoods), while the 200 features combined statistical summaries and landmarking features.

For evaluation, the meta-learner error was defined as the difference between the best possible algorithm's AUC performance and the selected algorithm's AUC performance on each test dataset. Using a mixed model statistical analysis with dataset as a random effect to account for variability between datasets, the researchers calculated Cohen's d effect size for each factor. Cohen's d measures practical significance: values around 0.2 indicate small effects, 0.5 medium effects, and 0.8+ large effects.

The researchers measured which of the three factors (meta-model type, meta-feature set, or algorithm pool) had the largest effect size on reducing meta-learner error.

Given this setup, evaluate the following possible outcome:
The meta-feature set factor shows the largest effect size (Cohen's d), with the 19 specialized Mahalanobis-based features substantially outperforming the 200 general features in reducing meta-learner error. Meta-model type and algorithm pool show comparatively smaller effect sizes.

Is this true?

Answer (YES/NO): NO